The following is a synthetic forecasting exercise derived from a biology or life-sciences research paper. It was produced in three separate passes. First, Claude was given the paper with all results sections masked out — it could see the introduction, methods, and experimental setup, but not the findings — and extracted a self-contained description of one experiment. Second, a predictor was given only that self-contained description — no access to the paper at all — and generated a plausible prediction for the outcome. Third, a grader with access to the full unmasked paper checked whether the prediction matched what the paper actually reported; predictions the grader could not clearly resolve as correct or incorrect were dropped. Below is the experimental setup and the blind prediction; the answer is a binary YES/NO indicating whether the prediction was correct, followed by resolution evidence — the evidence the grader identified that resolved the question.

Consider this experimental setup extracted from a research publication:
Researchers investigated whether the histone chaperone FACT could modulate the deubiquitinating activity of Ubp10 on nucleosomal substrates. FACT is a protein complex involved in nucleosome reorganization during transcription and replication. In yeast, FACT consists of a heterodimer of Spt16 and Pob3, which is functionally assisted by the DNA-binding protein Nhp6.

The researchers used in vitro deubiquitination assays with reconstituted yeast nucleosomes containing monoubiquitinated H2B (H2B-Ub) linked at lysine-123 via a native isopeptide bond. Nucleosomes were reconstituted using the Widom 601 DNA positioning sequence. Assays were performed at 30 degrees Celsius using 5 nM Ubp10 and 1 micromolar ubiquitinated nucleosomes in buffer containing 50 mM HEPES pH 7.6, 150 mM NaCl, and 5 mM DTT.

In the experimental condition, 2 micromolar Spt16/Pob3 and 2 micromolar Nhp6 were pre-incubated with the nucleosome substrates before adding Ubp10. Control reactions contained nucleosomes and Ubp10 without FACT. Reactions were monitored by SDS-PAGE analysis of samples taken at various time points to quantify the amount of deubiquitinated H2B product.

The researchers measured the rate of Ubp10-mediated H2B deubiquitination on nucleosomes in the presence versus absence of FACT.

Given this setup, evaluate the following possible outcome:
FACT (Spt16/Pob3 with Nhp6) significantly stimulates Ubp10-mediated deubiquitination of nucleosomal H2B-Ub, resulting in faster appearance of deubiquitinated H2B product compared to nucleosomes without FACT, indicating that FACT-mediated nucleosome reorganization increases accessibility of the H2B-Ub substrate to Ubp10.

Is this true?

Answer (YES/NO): YES